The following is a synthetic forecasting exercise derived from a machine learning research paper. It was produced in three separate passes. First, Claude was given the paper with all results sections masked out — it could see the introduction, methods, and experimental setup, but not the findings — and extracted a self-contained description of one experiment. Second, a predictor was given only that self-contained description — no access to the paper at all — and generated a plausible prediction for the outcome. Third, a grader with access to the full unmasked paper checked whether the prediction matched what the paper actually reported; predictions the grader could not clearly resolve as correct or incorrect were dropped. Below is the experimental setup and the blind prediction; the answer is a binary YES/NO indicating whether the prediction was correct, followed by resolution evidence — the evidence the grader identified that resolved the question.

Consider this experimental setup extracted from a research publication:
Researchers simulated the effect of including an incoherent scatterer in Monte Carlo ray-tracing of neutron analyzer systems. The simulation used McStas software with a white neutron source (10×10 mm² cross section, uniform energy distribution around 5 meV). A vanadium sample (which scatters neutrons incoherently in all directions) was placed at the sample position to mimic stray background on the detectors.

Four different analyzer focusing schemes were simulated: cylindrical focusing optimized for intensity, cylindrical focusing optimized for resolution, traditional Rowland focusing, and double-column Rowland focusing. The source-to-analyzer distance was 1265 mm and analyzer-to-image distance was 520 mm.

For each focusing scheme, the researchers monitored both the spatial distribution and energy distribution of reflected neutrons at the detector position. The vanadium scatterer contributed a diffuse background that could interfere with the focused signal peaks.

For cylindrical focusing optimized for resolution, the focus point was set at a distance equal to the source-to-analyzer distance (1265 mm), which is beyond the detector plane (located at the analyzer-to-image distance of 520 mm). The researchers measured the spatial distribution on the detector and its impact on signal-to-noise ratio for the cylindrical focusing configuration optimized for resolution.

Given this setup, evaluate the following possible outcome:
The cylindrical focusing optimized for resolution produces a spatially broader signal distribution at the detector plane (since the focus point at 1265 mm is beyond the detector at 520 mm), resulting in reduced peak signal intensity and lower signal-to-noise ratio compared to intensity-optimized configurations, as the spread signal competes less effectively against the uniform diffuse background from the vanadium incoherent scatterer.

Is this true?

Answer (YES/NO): YES